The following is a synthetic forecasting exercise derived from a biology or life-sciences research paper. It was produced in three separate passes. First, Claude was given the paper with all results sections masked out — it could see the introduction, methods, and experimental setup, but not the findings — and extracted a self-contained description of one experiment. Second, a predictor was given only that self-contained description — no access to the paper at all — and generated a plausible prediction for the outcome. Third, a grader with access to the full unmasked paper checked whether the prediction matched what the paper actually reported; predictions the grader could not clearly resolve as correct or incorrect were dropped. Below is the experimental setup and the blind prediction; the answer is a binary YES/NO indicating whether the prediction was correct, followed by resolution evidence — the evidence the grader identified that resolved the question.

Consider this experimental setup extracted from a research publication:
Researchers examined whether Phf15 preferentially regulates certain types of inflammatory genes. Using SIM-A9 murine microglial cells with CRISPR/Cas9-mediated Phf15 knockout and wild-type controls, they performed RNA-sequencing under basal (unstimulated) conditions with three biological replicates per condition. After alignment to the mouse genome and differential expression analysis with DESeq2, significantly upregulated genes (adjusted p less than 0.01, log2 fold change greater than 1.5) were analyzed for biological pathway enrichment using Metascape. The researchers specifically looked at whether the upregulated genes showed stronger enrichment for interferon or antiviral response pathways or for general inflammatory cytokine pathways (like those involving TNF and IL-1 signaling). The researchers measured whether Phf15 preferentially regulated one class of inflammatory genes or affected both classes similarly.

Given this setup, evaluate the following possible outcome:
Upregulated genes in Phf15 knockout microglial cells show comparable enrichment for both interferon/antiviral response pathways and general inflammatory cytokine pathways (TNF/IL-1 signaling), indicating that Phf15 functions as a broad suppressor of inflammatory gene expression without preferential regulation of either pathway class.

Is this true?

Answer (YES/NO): YES